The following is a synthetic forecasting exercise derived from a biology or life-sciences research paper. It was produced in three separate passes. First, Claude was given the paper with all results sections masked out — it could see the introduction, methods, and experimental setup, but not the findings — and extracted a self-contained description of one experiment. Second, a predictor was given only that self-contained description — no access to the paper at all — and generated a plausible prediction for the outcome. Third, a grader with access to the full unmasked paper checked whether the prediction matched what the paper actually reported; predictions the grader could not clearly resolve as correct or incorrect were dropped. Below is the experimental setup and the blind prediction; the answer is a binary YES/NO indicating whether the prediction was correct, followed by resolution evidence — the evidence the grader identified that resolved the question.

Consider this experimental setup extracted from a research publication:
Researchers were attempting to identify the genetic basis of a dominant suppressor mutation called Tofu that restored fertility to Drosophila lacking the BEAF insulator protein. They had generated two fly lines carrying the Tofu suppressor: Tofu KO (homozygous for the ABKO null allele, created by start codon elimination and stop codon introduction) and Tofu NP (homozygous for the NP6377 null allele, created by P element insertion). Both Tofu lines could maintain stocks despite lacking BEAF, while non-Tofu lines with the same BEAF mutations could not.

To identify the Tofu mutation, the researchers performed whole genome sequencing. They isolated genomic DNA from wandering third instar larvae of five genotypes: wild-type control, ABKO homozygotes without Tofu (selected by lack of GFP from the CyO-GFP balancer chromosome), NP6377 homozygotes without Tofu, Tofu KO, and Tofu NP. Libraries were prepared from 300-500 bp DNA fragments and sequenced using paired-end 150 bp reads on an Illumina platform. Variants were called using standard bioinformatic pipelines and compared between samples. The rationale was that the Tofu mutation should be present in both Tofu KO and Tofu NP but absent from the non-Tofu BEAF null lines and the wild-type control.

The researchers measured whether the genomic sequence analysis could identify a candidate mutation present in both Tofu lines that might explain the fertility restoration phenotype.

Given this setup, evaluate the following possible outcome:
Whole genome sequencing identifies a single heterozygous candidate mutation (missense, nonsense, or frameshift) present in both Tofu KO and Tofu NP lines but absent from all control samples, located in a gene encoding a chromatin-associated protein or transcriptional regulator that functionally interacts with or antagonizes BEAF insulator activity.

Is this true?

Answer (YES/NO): NO